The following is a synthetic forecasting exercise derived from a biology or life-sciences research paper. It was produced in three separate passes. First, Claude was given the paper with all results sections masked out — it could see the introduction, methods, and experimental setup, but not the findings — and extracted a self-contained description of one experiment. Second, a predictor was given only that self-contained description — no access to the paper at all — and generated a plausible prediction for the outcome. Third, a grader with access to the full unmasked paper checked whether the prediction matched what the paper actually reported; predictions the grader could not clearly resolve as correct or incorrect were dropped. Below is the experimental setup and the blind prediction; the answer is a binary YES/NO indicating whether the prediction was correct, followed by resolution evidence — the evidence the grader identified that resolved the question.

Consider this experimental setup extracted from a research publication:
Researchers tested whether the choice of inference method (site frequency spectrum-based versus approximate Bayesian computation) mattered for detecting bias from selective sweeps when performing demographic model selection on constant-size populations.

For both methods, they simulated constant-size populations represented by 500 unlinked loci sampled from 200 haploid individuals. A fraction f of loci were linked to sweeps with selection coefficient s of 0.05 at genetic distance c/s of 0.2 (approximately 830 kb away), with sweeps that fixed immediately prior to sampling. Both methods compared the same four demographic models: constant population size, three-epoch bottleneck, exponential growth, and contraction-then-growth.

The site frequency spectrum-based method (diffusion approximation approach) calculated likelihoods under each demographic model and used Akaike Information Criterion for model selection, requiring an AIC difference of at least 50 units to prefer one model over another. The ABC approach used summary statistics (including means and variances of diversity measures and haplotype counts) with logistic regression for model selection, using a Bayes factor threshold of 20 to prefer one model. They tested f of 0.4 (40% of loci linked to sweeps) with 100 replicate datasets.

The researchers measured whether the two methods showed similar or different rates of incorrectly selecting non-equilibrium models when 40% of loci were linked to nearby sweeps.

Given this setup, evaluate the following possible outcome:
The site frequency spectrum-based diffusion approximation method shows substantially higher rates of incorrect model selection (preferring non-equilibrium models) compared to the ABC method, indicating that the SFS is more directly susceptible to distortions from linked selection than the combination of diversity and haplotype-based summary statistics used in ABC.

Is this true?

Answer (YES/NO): NO